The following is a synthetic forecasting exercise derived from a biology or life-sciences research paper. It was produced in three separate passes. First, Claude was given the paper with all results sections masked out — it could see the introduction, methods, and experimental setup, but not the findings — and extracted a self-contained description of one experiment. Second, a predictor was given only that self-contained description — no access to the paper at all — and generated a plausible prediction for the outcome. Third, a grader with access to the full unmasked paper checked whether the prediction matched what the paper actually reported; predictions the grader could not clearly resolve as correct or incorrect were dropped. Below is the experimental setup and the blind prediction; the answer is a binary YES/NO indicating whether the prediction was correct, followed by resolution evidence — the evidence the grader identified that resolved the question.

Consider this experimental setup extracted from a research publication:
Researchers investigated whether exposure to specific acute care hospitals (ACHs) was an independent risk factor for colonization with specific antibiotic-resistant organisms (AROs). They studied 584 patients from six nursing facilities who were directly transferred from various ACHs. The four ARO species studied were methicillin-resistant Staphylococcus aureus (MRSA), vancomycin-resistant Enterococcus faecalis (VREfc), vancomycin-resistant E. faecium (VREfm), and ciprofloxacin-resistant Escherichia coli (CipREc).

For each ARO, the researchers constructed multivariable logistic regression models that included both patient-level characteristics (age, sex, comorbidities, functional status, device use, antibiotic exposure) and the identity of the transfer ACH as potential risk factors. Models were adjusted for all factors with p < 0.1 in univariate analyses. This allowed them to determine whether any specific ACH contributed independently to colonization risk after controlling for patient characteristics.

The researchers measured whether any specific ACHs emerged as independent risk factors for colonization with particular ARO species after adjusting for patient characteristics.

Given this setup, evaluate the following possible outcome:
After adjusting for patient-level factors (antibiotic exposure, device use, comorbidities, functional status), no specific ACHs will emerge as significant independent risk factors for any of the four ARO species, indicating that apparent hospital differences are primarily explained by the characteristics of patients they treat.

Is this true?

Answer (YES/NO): NO